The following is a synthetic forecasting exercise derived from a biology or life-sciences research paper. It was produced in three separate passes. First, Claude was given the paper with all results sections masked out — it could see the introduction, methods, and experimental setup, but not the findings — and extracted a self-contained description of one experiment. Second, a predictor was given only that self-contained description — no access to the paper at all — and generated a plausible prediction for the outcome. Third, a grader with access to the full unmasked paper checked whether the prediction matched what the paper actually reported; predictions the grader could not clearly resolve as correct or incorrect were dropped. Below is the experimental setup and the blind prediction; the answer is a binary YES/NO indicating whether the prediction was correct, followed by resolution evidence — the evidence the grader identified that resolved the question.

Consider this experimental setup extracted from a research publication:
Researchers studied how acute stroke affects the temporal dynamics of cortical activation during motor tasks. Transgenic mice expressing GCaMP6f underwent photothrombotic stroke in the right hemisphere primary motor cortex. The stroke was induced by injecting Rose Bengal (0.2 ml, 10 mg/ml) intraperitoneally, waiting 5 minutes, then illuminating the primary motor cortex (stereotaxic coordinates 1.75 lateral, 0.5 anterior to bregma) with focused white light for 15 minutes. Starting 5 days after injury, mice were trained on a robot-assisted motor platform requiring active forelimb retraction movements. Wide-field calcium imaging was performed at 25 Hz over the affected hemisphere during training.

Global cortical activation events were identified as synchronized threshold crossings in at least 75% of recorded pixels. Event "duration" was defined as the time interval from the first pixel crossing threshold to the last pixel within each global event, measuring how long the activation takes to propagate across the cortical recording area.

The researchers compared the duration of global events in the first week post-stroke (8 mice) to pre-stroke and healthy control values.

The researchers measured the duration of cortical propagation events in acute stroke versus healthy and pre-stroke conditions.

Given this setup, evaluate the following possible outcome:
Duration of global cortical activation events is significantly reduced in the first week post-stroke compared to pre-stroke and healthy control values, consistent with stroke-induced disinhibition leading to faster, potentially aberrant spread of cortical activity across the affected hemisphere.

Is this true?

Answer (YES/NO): NO